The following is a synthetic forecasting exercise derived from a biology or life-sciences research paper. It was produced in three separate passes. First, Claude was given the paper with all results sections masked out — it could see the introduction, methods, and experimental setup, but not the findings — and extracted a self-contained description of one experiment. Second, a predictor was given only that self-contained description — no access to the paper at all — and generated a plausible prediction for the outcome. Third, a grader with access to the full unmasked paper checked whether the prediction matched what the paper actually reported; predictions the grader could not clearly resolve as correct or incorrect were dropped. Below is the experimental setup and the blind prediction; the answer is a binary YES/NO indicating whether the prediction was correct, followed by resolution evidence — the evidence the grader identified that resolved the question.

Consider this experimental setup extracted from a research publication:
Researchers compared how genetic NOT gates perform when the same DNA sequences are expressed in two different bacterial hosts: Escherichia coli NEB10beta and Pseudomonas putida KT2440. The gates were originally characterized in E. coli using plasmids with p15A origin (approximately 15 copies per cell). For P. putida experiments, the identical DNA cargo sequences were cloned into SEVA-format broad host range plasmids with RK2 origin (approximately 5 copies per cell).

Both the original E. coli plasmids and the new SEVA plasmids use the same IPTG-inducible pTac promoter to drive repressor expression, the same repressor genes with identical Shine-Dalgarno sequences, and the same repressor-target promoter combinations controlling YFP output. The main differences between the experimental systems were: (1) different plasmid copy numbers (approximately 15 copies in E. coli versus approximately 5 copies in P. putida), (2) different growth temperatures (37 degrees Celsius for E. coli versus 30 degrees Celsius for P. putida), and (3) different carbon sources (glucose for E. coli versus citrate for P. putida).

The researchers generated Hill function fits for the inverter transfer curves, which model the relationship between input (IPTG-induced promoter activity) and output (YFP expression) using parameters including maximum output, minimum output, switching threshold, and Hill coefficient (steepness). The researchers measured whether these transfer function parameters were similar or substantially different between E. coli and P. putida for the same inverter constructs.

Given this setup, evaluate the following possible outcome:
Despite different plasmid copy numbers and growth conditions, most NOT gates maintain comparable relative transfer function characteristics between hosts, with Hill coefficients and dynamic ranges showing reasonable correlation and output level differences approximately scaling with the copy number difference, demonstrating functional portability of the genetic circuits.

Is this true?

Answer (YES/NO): NO